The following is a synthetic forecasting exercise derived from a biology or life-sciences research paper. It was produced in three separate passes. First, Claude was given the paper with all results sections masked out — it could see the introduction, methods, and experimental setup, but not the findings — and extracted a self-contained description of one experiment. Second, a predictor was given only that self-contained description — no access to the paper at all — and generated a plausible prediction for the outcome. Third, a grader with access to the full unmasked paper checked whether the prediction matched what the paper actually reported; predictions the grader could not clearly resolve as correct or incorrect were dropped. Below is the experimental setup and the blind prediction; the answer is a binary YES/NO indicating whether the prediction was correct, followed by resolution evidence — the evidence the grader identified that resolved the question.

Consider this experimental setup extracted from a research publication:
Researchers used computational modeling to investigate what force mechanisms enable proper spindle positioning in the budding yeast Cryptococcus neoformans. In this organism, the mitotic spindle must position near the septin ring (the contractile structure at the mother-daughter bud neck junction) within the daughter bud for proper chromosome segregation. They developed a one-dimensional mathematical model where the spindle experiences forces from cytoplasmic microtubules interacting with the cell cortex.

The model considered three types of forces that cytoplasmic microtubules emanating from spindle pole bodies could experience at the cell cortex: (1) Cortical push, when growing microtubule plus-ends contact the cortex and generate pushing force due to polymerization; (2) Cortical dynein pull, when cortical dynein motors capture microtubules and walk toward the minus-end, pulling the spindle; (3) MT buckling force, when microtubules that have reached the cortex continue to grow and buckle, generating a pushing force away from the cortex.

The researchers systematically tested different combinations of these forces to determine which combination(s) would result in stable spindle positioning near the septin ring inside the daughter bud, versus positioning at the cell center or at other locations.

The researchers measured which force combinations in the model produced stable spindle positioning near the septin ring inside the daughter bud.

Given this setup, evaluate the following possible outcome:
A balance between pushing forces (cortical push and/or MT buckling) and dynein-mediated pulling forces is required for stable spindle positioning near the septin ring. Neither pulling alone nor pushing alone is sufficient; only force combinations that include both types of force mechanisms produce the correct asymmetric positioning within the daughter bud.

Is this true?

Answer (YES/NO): NO